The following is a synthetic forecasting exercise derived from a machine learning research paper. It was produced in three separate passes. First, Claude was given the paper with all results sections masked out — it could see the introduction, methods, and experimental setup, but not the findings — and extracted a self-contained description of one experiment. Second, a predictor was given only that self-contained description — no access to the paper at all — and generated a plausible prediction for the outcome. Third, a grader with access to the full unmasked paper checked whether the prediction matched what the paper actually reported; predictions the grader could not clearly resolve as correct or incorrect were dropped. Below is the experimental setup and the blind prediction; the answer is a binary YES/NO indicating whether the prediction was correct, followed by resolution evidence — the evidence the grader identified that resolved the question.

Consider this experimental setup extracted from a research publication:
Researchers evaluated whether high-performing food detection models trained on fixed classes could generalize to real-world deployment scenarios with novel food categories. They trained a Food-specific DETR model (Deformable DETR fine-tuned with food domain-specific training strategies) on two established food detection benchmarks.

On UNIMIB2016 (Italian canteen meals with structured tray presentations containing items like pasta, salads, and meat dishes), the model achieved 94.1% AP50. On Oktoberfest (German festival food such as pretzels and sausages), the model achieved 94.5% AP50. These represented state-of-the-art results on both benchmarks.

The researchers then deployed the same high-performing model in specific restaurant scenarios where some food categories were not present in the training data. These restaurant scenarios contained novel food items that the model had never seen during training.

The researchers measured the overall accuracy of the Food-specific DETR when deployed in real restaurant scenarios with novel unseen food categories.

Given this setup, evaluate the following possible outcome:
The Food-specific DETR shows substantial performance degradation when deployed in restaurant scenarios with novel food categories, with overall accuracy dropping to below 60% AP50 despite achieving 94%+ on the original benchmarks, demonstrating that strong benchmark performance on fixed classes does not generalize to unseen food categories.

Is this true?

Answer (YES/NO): YES